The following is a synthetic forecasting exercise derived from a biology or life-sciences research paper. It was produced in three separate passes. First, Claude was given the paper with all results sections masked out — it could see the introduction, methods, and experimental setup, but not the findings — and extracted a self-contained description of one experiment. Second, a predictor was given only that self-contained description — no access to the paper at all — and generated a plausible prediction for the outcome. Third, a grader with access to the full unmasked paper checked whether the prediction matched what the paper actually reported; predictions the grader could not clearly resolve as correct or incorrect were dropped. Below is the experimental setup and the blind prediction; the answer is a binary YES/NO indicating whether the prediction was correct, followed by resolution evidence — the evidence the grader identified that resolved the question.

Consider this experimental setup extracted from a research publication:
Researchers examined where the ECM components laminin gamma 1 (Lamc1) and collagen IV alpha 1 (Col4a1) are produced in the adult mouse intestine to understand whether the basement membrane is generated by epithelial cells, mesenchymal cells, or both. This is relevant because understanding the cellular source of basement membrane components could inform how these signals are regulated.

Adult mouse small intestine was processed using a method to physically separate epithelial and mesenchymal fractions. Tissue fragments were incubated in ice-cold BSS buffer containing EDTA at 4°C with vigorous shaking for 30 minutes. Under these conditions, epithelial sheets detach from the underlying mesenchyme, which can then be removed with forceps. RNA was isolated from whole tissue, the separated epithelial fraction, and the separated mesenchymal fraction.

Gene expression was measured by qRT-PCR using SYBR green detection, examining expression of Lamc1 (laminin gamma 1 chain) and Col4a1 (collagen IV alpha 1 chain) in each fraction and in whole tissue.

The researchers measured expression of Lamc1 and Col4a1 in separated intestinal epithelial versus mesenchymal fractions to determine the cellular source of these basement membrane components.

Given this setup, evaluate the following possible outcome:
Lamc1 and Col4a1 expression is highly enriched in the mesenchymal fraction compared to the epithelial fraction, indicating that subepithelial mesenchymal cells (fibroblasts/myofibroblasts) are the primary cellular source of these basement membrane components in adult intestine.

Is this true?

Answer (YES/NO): YES